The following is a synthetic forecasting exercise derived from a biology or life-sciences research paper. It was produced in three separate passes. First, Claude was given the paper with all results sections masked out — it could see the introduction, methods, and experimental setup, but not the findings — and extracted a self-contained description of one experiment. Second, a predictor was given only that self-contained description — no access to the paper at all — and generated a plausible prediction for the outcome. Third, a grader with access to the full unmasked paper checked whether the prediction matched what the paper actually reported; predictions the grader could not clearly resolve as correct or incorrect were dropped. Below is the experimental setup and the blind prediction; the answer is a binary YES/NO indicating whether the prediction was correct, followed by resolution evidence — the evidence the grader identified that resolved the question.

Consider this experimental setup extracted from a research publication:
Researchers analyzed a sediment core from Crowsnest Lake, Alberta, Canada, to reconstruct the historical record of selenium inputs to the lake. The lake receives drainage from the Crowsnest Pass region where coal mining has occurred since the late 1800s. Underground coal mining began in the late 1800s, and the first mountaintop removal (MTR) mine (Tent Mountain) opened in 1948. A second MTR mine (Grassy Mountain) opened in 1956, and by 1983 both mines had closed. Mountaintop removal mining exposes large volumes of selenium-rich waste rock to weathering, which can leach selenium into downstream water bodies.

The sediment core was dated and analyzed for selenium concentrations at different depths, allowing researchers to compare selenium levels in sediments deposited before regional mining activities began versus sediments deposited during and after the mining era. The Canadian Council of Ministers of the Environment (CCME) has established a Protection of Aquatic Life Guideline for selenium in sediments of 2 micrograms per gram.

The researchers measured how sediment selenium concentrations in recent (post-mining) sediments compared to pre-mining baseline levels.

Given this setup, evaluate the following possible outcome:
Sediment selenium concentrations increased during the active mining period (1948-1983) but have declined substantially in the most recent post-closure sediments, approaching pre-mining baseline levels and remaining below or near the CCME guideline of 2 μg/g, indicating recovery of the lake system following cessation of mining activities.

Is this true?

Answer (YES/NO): NO